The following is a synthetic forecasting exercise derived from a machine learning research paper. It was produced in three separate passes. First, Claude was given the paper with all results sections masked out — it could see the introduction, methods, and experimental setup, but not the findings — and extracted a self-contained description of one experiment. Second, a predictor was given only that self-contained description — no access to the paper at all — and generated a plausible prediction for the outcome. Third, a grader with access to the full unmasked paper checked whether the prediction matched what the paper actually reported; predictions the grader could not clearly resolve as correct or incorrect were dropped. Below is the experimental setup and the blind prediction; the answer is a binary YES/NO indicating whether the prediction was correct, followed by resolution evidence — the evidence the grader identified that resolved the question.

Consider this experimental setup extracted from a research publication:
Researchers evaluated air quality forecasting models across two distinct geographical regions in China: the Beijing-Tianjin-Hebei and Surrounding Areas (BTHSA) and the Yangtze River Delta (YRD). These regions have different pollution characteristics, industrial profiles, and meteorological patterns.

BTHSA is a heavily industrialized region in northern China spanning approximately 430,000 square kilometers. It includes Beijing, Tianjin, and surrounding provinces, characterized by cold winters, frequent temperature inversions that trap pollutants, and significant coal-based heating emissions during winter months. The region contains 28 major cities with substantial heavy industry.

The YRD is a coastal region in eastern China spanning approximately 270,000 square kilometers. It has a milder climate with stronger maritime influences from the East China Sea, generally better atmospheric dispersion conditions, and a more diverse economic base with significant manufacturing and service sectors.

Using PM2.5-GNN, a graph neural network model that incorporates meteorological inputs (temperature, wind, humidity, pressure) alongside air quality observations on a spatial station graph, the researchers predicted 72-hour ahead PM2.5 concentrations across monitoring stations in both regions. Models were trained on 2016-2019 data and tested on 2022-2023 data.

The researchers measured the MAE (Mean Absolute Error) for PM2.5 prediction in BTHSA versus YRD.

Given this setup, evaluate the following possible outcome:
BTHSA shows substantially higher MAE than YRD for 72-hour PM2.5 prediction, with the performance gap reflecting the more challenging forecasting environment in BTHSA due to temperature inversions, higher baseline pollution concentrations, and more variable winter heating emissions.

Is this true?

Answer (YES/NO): YES